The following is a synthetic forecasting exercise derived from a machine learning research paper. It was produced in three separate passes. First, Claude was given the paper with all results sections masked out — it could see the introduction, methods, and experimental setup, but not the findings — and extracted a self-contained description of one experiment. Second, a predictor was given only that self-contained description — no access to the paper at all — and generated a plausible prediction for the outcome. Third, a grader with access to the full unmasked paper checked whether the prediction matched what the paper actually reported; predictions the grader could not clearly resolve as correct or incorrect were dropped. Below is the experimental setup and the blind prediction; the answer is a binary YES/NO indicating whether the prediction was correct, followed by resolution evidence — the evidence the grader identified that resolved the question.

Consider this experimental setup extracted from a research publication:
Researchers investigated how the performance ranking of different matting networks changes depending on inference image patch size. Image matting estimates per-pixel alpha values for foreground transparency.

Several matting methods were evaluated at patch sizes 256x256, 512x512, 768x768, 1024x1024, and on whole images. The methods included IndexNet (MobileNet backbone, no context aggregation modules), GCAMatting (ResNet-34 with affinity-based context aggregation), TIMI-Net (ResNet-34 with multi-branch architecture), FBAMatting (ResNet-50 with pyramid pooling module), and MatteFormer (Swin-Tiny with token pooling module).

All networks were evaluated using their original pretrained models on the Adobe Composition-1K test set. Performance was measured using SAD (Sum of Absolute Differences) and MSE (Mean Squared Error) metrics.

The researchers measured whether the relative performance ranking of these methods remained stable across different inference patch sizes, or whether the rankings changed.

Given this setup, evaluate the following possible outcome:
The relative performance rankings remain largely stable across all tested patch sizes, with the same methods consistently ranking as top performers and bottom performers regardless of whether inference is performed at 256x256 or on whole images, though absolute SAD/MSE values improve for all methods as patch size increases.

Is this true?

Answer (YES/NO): NO